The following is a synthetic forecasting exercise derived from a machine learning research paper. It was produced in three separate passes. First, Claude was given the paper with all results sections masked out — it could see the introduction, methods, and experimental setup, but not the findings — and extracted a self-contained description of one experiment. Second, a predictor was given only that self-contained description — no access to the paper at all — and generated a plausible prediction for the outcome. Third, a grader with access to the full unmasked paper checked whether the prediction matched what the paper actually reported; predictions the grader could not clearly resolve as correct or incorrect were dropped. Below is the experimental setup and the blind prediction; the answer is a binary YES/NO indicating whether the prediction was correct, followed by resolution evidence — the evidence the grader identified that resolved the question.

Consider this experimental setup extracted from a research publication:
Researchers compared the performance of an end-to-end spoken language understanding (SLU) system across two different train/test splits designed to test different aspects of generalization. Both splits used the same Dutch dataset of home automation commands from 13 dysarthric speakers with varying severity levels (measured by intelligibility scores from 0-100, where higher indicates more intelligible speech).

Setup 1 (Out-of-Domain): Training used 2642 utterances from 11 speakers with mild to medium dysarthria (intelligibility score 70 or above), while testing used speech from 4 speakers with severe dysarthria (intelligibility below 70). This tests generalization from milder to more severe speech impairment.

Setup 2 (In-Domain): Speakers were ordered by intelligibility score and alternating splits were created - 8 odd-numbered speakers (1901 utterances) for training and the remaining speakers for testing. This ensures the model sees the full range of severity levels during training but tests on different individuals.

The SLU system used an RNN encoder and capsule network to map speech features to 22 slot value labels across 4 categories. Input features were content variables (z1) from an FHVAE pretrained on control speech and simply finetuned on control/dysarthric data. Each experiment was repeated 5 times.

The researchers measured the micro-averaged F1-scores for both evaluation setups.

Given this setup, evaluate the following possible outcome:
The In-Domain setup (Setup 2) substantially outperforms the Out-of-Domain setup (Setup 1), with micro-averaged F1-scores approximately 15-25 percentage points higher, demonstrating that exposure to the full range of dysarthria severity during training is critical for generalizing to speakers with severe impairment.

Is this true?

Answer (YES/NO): NO